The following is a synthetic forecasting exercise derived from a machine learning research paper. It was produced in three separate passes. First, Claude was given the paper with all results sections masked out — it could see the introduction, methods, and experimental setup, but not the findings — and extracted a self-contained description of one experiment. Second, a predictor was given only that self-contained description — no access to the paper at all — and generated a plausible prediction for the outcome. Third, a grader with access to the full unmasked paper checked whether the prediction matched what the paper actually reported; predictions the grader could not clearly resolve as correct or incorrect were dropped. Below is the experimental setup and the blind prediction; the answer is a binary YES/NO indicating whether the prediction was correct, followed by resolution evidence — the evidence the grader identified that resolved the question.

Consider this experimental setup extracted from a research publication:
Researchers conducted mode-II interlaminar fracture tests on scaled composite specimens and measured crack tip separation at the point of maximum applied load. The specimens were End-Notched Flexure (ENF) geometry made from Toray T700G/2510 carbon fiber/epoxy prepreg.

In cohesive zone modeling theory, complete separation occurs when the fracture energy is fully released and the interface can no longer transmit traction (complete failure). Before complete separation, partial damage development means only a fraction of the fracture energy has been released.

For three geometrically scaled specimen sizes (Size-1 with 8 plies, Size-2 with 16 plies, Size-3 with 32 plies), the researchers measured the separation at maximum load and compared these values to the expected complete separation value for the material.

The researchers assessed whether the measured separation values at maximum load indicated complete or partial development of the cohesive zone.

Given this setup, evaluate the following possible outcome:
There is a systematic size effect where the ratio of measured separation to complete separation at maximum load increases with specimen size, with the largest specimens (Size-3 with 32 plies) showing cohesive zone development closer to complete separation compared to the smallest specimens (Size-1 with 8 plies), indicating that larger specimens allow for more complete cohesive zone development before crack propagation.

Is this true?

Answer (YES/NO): NO